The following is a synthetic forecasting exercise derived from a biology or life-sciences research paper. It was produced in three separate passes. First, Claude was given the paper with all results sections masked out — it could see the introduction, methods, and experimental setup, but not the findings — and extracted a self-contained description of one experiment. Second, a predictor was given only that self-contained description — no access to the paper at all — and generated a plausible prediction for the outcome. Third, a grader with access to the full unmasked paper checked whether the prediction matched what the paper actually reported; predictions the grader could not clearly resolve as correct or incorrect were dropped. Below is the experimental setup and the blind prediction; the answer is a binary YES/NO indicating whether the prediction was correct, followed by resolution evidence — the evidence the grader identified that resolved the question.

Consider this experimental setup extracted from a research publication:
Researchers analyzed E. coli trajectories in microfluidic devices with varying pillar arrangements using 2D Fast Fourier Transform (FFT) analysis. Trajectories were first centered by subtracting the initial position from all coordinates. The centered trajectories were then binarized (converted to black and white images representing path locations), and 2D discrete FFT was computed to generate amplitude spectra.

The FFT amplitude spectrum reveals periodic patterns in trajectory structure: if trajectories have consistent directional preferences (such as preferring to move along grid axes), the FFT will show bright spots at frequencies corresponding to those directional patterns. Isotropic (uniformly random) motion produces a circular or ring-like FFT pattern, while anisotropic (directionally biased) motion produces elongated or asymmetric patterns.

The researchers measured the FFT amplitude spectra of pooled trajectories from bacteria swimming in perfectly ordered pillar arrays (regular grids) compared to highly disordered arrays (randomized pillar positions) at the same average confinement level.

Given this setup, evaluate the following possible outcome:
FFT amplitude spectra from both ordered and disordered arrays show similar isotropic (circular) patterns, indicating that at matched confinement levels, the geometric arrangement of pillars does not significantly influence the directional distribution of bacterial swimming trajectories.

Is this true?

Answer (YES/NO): NO